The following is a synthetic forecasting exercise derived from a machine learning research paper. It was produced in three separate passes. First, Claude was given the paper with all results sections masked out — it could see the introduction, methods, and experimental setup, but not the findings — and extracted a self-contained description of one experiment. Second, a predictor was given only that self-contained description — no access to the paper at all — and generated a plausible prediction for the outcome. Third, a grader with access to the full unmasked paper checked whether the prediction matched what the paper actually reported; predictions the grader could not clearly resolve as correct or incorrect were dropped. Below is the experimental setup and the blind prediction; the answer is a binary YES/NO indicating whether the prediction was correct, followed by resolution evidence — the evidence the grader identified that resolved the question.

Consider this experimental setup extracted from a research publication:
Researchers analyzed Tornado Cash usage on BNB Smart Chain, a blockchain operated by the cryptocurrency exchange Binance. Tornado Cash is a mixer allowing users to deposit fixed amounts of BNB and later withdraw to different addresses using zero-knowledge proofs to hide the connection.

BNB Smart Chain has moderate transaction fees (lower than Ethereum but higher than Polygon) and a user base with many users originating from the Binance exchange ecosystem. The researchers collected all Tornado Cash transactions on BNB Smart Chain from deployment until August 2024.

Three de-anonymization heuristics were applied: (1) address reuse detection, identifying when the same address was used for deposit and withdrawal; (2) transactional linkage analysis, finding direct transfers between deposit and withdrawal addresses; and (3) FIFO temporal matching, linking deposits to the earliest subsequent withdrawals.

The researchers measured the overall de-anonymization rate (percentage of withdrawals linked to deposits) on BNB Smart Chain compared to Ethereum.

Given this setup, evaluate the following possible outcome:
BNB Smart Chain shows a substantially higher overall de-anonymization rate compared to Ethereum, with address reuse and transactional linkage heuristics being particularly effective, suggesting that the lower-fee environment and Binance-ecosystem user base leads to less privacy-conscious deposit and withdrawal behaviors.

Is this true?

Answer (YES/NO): NO